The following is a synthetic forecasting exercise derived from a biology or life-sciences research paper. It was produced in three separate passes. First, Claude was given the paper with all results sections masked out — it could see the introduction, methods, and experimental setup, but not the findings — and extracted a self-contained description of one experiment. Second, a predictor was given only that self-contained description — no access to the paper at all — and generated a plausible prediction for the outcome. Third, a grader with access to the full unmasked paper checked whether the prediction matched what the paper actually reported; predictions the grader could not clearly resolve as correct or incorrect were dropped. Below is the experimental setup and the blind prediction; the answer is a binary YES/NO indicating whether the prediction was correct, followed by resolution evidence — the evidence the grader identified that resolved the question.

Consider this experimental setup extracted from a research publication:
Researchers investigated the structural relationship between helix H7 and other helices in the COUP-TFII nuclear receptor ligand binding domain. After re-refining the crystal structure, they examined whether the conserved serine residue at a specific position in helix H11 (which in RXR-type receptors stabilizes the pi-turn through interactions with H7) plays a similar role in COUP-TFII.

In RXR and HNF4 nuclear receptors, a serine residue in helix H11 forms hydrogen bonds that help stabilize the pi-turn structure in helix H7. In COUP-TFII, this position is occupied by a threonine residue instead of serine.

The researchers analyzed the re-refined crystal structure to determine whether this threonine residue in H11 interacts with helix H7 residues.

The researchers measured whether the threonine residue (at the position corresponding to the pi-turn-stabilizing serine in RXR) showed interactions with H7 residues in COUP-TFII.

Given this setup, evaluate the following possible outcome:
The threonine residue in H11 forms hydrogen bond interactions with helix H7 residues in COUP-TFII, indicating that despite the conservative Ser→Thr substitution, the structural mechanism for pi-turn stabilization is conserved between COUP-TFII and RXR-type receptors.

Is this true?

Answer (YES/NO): NO